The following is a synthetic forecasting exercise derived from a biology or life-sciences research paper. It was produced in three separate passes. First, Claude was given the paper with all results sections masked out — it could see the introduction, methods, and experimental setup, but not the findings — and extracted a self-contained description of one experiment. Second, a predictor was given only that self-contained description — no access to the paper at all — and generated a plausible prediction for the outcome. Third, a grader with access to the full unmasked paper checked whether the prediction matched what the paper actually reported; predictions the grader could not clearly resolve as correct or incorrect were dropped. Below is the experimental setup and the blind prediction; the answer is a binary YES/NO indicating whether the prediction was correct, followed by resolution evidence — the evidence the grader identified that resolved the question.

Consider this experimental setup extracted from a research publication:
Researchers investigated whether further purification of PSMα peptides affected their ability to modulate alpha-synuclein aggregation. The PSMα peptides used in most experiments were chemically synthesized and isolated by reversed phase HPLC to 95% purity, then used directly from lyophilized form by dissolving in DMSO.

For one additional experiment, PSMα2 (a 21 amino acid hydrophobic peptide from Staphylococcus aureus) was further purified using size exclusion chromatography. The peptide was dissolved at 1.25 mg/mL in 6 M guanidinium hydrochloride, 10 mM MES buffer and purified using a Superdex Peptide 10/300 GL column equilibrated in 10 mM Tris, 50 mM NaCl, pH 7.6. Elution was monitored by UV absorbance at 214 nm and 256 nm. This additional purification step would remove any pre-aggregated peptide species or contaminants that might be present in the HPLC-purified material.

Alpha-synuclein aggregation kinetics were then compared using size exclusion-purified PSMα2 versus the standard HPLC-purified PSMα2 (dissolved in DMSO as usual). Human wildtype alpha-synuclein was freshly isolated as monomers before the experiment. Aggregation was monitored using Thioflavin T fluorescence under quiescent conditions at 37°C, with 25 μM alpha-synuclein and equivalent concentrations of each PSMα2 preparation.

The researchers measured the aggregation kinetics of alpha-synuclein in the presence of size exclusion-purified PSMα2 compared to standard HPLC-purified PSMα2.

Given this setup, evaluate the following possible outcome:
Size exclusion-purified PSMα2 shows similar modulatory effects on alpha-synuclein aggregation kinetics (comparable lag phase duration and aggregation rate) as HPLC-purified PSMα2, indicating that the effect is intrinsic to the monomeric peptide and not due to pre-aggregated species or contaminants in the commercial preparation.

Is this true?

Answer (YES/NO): YES